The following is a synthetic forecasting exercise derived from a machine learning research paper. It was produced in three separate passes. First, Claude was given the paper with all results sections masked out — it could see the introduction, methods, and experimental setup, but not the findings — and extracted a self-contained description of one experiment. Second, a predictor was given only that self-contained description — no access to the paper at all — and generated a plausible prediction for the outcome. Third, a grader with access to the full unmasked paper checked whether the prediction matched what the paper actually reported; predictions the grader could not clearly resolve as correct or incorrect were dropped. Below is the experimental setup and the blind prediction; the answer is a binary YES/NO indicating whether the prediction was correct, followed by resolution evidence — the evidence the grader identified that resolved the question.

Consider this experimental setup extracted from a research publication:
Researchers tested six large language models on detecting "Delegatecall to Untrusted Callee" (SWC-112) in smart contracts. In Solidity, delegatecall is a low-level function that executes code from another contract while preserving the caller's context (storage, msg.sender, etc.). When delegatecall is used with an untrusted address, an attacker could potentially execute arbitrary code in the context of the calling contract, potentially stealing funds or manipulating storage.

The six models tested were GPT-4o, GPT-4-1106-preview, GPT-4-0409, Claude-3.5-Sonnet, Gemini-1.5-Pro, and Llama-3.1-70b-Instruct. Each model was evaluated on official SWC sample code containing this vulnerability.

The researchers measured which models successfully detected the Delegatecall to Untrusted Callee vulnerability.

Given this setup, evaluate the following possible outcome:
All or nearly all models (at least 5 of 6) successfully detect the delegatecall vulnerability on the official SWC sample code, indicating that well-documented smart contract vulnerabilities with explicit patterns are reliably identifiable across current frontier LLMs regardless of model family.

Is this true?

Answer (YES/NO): NO